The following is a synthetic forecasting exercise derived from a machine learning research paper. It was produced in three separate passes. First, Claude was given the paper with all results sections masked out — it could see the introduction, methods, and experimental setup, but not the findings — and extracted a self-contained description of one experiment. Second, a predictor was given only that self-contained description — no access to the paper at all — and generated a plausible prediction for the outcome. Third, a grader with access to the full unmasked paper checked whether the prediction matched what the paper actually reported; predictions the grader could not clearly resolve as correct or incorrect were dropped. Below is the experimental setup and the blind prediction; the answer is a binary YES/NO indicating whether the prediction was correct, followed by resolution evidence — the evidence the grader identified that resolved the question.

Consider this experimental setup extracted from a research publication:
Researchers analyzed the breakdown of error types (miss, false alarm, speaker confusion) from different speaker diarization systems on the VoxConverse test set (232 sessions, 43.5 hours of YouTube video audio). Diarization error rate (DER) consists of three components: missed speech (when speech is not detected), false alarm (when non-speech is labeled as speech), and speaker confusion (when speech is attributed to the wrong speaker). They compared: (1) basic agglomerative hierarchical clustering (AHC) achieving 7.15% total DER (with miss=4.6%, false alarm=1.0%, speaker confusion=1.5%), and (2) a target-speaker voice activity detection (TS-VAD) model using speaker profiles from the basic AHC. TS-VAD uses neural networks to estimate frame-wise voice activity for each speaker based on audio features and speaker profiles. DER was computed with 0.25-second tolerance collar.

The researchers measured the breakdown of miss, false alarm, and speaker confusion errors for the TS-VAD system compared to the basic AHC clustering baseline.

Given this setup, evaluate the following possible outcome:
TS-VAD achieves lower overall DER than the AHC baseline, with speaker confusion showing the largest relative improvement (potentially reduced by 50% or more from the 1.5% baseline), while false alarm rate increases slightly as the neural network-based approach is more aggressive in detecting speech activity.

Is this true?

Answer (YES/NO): NO